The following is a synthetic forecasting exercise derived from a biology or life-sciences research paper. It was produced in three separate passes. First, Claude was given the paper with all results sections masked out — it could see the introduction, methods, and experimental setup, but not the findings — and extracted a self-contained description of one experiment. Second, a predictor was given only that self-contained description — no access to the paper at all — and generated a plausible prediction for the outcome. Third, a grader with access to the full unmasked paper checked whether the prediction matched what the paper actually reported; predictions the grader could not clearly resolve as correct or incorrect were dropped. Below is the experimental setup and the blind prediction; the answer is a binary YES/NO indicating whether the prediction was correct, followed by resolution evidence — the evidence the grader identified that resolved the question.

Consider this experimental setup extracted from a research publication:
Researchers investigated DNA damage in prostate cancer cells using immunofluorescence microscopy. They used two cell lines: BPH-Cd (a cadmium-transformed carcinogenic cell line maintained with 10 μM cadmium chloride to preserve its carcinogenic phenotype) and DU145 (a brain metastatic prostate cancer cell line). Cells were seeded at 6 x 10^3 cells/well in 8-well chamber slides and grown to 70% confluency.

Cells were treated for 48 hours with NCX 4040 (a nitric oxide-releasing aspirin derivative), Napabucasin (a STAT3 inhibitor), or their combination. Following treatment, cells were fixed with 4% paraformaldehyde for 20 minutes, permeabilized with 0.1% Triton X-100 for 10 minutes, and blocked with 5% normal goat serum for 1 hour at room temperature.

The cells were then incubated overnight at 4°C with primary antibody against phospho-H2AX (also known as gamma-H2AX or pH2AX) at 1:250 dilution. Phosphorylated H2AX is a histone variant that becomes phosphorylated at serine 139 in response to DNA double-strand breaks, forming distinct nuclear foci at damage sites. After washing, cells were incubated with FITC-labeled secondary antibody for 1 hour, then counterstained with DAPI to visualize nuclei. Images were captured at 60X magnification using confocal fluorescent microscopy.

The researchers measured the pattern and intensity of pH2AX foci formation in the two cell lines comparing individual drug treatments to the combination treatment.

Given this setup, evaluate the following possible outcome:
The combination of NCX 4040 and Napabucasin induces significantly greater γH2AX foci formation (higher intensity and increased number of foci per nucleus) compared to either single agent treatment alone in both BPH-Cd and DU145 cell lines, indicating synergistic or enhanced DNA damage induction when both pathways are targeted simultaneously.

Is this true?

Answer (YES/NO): NO